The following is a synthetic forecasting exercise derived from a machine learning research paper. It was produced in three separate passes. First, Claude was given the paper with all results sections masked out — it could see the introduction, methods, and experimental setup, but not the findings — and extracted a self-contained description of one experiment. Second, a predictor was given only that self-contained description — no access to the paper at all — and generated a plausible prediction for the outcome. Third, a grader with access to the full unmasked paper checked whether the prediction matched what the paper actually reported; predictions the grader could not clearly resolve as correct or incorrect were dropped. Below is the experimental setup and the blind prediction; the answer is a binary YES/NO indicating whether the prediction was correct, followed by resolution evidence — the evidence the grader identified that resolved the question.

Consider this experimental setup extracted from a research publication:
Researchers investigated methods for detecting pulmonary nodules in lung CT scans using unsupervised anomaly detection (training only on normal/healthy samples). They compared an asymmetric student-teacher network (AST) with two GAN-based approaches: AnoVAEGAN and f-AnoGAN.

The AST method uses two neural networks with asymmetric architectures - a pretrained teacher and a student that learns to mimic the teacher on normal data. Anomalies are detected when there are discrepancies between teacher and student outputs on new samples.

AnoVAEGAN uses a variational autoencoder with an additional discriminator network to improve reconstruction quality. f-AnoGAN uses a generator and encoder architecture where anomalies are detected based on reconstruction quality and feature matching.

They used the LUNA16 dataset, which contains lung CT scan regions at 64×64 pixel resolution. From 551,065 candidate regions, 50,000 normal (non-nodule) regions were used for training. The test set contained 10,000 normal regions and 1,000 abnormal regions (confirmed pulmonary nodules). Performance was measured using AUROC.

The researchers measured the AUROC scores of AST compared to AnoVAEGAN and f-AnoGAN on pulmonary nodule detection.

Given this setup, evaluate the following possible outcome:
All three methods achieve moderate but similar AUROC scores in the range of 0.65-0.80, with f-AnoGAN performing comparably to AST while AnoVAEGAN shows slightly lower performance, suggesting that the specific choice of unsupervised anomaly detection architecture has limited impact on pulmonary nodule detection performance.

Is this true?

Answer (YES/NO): NO